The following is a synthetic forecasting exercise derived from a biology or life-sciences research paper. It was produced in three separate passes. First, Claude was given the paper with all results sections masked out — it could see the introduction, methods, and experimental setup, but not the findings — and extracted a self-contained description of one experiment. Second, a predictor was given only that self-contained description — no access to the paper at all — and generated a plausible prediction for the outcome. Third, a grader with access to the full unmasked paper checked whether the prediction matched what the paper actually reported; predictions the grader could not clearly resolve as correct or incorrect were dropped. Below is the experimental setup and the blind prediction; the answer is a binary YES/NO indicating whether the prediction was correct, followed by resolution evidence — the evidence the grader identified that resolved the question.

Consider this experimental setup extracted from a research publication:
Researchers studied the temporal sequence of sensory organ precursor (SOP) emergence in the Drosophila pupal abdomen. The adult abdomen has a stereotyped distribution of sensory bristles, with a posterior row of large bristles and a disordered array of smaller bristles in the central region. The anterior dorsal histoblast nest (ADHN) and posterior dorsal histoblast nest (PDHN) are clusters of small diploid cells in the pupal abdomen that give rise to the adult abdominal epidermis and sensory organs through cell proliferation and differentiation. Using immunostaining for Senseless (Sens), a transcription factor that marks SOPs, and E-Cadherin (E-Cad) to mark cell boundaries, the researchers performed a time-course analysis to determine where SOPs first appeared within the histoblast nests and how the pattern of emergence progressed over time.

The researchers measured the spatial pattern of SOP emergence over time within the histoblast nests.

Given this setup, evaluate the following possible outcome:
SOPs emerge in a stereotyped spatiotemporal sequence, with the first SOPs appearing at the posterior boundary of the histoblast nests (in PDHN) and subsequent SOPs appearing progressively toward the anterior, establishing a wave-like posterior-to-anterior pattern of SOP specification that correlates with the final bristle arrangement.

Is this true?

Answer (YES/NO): NO